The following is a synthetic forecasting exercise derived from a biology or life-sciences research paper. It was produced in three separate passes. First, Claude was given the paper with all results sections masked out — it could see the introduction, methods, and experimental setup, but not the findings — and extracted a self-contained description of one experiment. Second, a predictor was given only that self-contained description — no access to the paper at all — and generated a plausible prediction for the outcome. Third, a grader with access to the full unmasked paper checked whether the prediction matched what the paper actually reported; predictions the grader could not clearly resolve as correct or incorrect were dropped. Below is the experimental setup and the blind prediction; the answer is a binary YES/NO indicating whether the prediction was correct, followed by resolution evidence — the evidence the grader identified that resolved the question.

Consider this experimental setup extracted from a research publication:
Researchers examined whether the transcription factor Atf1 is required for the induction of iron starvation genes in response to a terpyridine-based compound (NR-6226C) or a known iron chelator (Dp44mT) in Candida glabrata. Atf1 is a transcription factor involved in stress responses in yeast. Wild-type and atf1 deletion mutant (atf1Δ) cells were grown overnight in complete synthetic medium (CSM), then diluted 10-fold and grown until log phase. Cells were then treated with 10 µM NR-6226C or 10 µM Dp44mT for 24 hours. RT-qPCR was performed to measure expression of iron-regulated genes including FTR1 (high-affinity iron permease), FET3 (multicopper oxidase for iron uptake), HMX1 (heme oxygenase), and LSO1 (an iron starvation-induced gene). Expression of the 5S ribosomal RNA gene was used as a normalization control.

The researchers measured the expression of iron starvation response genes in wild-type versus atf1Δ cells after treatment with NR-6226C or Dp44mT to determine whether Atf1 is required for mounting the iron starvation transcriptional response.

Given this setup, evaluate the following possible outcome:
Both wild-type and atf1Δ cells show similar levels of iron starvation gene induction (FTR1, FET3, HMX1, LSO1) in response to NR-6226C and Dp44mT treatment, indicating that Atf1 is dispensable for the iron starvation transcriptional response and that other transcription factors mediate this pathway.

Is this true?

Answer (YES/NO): NO